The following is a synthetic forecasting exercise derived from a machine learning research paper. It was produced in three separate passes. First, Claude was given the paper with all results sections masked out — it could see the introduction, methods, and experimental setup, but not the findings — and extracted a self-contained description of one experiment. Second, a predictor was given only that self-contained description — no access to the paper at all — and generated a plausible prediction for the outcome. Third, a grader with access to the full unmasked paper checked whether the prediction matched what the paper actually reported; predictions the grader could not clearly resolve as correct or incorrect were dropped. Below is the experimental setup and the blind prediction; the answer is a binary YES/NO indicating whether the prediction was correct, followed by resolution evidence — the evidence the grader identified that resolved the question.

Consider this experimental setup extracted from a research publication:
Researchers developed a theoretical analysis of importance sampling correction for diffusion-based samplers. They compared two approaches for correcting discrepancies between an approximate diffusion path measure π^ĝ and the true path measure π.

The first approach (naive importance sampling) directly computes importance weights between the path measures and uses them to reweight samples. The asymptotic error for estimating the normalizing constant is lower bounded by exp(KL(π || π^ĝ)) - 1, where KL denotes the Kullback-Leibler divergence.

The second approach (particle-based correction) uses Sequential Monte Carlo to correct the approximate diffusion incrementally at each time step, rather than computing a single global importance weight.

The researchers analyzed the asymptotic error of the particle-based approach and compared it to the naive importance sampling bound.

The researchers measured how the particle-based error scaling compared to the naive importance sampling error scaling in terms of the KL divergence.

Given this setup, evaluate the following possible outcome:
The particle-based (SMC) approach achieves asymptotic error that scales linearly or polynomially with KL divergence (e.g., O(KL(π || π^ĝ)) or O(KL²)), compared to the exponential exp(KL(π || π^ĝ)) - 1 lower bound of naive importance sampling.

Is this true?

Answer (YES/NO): YES